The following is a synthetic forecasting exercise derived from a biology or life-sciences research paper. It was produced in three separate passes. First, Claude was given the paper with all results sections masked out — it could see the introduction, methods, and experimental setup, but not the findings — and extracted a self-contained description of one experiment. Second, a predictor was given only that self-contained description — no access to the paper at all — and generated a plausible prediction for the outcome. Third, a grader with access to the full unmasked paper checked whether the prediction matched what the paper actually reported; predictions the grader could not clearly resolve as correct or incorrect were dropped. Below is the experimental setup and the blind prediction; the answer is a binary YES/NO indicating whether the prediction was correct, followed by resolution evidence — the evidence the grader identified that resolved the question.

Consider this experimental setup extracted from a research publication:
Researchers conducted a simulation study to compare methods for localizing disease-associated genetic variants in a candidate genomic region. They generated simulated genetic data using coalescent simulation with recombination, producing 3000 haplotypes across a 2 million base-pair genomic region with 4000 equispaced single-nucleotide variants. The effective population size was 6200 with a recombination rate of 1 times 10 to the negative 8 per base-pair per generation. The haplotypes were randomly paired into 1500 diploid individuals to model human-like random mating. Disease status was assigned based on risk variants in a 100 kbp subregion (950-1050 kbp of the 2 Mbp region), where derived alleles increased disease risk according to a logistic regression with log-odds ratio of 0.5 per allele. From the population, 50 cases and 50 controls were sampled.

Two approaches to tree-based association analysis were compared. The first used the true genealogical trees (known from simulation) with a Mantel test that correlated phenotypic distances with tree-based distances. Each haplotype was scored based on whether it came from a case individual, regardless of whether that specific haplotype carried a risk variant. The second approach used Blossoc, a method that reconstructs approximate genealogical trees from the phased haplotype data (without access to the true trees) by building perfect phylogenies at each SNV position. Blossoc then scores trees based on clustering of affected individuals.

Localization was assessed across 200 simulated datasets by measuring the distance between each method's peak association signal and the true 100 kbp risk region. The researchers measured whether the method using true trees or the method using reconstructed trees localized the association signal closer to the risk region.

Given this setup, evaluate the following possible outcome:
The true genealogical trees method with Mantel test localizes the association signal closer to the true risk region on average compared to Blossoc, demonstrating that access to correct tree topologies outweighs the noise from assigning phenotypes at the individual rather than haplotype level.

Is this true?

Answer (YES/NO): NO